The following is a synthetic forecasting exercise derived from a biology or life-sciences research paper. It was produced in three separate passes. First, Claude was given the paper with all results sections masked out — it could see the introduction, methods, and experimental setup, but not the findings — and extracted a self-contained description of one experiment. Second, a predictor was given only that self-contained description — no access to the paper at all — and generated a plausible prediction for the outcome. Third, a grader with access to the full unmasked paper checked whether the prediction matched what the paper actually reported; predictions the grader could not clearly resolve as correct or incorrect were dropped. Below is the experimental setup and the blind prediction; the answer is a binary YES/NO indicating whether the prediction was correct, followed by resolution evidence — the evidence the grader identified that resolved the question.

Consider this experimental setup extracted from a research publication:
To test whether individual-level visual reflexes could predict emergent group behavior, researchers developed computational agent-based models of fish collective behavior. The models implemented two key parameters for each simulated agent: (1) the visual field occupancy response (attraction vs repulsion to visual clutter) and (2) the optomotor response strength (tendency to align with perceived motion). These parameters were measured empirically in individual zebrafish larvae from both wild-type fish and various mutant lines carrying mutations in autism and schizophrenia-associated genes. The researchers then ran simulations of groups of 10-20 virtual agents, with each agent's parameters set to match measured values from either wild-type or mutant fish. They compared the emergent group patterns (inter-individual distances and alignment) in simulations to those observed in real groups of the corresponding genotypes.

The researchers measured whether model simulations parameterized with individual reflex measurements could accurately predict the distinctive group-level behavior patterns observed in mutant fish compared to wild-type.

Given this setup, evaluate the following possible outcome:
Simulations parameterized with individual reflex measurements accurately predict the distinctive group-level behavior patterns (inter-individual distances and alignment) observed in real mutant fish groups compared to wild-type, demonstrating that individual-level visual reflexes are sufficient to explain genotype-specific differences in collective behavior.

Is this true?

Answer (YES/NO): YES